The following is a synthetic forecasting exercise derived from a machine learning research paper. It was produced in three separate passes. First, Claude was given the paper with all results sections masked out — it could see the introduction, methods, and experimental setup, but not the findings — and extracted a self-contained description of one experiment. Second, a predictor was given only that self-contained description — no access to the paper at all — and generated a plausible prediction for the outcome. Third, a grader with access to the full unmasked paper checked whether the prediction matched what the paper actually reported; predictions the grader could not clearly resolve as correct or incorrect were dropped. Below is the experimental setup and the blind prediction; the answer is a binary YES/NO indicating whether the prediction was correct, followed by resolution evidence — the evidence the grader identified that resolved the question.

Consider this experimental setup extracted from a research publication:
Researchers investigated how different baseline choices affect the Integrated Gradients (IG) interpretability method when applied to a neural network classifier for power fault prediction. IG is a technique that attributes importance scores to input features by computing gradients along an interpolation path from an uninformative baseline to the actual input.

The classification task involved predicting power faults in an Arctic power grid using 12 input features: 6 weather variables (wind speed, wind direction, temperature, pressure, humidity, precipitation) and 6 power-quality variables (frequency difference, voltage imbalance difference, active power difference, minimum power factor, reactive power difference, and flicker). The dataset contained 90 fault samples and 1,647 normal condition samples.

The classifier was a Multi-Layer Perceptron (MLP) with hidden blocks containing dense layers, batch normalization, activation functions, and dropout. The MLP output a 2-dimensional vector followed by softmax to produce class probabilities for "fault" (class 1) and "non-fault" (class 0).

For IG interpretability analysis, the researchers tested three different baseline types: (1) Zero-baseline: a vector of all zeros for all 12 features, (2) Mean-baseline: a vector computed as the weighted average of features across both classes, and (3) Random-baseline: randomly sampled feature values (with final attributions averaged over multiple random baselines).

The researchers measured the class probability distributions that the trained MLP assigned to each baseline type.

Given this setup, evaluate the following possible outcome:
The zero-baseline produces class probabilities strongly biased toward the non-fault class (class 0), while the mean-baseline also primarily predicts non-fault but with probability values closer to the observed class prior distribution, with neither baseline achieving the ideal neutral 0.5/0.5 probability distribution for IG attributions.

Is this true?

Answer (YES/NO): NO